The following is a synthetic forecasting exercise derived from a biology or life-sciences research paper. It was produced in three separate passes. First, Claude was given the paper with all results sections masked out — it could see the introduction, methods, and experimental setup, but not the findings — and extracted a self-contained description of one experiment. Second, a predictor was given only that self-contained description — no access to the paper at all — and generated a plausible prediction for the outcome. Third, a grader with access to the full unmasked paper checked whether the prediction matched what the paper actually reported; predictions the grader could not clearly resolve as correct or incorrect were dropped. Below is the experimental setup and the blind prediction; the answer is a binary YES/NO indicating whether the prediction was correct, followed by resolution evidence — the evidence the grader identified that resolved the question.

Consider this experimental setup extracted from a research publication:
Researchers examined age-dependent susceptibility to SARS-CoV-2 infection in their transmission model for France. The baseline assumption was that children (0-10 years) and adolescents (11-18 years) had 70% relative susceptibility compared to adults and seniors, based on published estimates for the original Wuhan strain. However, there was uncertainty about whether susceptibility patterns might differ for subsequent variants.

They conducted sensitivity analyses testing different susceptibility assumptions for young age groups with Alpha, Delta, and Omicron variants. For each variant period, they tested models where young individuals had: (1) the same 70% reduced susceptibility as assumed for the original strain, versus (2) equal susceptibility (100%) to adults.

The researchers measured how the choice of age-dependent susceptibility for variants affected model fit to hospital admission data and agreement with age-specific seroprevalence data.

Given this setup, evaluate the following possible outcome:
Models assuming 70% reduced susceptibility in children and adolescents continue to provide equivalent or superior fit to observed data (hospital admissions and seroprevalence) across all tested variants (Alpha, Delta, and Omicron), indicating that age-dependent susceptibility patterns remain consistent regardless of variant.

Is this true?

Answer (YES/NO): NO